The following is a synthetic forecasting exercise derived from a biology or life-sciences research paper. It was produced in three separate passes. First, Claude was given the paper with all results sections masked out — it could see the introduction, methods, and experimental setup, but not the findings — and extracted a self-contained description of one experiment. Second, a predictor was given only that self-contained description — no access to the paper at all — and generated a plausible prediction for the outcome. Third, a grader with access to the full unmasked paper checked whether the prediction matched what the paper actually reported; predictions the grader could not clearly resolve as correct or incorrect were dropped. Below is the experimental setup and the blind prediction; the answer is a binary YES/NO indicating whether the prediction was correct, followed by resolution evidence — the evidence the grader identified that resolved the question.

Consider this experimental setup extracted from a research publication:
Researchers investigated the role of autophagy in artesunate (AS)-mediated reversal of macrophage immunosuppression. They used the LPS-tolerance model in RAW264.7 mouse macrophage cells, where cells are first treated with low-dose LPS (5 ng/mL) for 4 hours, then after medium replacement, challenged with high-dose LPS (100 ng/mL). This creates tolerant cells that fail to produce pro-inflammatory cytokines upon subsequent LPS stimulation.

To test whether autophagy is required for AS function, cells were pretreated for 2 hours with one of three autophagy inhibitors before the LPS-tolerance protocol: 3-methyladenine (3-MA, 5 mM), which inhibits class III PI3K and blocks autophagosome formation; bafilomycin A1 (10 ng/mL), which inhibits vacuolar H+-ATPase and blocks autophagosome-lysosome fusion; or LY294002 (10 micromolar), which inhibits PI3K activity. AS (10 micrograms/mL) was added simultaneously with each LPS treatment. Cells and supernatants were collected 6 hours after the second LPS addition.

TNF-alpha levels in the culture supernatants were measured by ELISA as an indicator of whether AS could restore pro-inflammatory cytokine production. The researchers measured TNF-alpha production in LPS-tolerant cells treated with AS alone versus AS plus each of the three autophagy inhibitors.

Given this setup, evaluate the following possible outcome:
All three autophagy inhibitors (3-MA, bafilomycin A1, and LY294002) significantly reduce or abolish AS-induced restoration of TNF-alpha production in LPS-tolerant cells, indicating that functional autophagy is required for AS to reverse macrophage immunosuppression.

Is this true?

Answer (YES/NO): NO